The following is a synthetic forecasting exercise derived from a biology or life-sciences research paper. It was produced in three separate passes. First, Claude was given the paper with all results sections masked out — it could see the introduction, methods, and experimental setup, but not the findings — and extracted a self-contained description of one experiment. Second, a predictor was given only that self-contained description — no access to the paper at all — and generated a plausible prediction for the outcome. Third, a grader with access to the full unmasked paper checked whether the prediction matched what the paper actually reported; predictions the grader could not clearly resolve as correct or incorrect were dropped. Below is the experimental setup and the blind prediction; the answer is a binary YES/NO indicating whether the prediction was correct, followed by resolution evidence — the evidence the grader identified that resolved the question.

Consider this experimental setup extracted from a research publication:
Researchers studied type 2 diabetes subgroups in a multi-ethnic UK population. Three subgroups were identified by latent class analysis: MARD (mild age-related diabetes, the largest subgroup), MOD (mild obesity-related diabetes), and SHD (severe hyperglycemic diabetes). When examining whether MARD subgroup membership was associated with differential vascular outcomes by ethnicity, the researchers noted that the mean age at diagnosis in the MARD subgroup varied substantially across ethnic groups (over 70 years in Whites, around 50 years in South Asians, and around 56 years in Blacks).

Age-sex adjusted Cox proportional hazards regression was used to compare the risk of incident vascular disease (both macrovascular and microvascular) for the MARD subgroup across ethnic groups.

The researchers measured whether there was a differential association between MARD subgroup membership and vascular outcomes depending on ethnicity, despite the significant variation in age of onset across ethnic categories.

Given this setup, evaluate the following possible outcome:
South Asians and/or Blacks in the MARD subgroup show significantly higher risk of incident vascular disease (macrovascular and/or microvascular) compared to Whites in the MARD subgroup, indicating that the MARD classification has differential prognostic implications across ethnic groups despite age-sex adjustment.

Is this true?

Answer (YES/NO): NO